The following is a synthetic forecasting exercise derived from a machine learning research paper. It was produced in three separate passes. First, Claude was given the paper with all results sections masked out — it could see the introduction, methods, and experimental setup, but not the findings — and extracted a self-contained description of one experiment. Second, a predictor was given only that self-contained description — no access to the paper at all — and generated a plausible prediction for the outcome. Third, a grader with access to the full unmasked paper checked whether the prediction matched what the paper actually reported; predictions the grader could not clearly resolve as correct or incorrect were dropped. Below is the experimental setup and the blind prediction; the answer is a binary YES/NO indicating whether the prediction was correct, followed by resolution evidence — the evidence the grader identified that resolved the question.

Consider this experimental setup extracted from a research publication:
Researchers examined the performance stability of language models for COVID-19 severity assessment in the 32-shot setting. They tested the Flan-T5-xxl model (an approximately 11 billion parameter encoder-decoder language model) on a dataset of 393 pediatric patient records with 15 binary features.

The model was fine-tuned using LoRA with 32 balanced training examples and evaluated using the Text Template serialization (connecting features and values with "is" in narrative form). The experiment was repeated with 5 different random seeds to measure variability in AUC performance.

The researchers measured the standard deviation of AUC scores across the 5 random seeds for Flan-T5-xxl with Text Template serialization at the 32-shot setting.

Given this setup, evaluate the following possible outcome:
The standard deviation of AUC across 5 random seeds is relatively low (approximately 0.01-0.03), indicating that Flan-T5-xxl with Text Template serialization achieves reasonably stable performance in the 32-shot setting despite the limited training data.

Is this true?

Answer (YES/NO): NO